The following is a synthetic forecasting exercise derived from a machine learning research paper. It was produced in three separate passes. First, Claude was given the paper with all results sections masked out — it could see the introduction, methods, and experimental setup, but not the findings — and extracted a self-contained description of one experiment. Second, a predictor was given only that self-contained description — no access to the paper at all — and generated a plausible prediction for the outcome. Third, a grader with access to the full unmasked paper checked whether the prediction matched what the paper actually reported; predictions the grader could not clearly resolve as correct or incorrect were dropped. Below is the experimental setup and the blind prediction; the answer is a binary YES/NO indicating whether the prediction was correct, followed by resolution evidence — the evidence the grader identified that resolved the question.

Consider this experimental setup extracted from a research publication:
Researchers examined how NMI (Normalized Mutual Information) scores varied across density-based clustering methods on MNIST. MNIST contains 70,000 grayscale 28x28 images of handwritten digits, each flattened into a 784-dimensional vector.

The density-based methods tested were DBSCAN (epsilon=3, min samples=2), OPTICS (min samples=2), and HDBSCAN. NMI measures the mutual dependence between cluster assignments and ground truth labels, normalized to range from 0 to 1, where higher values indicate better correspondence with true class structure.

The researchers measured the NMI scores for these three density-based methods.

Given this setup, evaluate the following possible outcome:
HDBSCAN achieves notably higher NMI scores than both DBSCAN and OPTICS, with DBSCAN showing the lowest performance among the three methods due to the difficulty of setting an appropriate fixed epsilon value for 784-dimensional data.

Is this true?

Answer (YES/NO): NO